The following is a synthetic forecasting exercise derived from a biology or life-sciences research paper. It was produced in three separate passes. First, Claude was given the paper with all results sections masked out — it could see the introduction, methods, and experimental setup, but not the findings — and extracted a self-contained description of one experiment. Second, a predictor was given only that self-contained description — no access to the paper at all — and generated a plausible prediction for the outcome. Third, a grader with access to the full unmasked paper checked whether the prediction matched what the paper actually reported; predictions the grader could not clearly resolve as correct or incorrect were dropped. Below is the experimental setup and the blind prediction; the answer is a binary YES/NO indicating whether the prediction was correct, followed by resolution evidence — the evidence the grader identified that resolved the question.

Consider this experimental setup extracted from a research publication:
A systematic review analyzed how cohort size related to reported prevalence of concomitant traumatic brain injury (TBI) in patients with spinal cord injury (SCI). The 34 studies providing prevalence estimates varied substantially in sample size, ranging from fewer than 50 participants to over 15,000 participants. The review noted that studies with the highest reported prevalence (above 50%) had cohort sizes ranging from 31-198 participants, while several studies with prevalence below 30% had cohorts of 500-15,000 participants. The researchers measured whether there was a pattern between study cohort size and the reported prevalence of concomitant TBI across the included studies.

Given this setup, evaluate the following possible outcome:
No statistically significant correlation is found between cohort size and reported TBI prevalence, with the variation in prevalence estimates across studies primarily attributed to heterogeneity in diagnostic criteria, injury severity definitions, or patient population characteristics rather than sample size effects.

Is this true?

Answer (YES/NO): YES